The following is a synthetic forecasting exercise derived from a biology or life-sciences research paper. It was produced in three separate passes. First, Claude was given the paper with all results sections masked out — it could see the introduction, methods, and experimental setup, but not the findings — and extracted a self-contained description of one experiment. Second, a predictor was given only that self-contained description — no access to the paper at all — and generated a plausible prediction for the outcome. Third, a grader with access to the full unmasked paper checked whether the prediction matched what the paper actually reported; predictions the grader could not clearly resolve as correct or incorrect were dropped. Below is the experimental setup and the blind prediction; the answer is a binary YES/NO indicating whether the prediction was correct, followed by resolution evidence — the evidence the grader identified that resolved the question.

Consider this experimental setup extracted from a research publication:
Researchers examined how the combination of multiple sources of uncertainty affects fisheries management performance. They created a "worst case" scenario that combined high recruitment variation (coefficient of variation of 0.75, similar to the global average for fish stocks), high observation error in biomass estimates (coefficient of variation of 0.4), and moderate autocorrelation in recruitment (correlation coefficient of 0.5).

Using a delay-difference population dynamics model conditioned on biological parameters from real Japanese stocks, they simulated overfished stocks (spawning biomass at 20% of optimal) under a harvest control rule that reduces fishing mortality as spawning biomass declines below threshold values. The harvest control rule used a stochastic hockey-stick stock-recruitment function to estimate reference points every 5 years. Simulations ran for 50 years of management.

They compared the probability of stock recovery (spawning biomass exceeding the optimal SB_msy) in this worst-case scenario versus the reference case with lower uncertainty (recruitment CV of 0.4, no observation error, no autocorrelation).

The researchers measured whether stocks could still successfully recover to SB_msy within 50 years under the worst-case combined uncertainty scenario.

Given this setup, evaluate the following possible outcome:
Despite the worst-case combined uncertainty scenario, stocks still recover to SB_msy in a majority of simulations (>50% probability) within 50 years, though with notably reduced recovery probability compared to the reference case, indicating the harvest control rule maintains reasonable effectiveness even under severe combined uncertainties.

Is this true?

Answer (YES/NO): YES